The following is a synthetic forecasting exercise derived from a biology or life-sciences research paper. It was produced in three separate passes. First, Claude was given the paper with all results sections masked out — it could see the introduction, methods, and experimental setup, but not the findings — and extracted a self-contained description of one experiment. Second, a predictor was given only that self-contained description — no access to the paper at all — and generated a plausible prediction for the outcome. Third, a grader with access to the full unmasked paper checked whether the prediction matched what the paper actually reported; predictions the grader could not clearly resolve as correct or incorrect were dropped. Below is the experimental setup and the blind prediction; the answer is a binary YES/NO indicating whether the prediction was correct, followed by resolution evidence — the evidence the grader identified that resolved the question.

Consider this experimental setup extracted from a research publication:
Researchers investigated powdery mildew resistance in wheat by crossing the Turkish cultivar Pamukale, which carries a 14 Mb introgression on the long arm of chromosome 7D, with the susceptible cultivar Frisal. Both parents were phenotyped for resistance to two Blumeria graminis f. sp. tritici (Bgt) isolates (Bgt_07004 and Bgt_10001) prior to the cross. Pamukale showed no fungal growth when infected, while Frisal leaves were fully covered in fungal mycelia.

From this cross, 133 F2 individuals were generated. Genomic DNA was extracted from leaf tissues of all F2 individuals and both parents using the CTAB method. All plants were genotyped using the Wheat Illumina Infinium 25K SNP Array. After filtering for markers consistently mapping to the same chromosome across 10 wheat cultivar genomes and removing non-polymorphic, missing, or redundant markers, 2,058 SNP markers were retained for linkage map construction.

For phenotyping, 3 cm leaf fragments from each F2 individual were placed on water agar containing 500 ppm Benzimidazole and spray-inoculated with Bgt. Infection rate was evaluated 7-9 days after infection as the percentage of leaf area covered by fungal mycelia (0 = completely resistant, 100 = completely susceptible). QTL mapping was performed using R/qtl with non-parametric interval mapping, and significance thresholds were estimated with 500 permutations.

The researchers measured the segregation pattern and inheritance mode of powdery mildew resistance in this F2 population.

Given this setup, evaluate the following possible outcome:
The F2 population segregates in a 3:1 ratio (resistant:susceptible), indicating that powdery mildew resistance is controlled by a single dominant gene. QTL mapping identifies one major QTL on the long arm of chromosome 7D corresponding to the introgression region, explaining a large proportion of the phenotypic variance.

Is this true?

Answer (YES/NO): NO